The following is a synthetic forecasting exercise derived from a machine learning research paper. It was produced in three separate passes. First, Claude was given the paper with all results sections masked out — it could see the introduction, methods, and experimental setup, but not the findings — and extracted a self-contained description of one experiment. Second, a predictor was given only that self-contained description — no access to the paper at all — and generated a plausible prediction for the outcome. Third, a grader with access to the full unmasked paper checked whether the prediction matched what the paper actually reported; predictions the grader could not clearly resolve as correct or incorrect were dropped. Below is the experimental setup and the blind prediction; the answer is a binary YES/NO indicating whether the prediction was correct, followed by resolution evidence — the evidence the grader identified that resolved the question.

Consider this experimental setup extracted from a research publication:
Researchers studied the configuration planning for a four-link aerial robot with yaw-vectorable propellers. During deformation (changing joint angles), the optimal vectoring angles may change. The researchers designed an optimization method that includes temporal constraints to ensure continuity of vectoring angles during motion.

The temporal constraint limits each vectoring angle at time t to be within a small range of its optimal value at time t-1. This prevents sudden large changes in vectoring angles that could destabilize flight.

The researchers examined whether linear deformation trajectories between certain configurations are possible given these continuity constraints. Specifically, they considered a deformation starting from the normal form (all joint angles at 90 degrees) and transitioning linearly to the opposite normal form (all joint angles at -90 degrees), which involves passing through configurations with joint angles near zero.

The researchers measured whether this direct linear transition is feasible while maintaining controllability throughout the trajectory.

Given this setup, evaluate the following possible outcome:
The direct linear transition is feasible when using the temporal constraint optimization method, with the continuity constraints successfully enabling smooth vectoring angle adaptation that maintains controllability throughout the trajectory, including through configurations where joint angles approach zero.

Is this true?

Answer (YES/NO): NO